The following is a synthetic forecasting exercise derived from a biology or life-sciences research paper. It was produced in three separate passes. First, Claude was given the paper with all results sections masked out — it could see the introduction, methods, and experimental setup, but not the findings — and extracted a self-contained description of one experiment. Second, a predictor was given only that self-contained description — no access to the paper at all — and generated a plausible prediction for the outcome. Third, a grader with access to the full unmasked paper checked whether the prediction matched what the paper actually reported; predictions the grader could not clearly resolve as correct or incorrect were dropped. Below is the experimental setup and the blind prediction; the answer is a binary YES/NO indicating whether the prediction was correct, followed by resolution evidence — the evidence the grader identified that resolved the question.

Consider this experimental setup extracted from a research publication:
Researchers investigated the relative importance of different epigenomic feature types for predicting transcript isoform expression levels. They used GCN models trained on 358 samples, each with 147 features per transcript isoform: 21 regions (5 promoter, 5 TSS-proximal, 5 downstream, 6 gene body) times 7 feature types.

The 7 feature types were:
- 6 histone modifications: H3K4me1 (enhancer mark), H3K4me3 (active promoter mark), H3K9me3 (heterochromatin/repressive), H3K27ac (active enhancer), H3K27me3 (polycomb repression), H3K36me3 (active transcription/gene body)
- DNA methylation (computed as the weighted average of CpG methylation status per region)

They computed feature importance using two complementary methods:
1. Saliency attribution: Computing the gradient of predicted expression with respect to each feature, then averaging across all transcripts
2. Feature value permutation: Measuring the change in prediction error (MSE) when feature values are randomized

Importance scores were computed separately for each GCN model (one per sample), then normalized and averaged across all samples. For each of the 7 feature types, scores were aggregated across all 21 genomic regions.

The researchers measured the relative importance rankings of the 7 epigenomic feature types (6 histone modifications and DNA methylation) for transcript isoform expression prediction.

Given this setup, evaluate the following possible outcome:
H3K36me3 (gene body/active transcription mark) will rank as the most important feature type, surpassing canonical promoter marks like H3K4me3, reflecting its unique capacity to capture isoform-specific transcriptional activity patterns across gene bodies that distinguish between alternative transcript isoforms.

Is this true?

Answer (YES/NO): NO